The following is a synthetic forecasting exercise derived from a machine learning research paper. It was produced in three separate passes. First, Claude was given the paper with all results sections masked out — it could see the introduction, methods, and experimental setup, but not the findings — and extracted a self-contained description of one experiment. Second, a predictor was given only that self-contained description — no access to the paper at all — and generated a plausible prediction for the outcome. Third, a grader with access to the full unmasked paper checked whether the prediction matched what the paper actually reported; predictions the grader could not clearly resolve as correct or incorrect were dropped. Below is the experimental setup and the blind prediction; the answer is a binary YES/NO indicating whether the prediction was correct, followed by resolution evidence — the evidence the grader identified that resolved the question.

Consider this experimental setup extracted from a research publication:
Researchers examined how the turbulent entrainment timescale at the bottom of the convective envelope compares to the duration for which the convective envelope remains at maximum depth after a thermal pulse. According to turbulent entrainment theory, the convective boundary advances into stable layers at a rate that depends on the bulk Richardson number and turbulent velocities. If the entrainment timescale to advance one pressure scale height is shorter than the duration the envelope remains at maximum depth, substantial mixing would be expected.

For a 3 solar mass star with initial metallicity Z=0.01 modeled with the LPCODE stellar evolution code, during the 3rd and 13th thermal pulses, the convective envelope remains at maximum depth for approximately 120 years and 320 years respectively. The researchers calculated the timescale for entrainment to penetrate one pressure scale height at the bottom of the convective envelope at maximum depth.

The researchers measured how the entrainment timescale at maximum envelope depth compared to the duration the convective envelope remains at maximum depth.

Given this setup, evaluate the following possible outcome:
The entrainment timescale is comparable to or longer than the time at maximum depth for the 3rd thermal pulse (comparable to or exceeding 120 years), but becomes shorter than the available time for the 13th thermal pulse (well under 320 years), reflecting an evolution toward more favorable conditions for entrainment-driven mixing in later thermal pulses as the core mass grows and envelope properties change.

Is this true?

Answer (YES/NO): NO